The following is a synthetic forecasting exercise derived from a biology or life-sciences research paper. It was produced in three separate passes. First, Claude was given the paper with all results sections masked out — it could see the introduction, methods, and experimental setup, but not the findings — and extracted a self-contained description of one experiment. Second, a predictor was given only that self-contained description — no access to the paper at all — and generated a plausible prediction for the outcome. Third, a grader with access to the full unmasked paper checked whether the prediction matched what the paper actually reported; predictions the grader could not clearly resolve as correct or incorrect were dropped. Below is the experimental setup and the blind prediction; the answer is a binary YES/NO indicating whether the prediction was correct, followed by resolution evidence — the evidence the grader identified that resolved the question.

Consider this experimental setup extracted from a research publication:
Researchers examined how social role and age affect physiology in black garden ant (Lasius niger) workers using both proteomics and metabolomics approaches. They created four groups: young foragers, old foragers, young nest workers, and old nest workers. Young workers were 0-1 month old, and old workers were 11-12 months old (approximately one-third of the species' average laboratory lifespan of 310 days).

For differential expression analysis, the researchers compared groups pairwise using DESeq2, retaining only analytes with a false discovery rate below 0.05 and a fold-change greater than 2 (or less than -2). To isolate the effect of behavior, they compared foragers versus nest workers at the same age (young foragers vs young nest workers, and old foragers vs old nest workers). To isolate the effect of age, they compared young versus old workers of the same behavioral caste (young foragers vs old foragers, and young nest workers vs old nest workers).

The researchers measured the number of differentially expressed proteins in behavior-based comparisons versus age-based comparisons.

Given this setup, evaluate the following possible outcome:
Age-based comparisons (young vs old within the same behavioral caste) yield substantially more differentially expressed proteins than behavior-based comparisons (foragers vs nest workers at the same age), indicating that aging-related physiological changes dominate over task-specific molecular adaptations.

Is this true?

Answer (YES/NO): YES